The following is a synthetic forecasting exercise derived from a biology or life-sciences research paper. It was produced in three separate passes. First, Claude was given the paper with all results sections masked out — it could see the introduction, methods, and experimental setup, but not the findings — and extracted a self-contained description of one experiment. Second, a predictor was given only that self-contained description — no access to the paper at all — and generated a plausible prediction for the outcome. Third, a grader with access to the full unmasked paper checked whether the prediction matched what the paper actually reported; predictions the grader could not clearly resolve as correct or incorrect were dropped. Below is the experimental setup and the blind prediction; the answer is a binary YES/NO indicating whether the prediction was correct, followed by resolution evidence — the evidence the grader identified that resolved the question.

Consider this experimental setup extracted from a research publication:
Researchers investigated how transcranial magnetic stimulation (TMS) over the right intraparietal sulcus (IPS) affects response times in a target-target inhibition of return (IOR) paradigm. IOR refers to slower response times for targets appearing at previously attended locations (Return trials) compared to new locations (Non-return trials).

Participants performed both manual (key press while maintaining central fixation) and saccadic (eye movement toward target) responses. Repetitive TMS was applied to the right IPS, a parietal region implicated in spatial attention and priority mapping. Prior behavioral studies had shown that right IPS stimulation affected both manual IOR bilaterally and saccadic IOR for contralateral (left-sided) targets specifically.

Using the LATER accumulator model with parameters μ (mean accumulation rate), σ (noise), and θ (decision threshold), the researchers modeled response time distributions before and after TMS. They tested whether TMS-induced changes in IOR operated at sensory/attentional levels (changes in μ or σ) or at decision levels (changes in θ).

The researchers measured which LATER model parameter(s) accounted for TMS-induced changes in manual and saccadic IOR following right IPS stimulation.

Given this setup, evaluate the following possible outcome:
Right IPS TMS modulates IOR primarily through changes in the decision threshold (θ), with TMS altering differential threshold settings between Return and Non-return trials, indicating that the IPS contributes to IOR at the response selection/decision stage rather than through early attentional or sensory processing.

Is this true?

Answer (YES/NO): NO